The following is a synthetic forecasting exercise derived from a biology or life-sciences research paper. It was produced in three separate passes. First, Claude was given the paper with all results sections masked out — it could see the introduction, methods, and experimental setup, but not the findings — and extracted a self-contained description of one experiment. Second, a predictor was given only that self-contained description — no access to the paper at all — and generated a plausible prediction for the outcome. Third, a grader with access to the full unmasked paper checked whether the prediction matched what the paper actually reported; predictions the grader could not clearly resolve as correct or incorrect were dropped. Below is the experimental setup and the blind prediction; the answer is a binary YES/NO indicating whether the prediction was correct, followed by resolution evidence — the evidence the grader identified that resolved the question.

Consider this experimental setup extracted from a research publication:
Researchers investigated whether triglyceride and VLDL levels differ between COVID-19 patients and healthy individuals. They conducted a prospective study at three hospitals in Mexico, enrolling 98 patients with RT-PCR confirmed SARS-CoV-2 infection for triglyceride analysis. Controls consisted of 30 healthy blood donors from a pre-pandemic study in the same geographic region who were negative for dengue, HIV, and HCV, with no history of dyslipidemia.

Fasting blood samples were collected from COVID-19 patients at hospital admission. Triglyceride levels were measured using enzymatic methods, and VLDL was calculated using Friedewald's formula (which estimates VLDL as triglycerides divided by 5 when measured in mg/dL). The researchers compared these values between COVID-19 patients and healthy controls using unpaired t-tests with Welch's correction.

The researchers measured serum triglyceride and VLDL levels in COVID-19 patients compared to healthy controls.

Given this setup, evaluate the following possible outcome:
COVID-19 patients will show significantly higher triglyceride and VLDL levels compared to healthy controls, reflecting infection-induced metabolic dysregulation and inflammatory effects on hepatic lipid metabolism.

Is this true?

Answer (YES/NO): YES